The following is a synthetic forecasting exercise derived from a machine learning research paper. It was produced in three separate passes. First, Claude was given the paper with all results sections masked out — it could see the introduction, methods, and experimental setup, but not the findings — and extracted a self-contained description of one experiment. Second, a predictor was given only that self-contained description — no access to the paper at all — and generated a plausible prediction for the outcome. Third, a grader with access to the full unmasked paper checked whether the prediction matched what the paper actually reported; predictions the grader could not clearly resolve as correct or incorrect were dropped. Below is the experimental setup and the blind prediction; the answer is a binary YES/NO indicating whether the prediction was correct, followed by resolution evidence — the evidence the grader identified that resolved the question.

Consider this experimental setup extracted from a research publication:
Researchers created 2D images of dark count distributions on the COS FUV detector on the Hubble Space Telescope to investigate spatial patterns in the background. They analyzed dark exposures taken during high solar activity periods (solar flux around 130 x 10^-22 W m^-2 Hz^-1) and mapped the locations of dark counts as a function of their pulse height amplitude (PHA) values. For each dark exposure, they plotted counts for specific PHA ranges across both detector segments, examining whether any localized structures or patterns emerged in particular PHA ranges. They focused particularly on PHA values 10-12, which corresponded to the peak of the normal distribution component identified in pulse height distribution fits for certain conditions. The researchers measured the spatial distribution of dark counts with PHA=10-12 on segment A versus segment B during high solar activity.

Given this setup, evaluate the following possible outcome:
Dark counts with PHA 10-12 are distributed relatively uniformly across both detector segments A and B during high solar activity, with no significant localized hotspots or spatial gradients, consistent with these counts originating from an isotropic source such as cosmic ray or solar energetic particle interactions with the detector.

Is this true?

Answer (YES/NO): NO